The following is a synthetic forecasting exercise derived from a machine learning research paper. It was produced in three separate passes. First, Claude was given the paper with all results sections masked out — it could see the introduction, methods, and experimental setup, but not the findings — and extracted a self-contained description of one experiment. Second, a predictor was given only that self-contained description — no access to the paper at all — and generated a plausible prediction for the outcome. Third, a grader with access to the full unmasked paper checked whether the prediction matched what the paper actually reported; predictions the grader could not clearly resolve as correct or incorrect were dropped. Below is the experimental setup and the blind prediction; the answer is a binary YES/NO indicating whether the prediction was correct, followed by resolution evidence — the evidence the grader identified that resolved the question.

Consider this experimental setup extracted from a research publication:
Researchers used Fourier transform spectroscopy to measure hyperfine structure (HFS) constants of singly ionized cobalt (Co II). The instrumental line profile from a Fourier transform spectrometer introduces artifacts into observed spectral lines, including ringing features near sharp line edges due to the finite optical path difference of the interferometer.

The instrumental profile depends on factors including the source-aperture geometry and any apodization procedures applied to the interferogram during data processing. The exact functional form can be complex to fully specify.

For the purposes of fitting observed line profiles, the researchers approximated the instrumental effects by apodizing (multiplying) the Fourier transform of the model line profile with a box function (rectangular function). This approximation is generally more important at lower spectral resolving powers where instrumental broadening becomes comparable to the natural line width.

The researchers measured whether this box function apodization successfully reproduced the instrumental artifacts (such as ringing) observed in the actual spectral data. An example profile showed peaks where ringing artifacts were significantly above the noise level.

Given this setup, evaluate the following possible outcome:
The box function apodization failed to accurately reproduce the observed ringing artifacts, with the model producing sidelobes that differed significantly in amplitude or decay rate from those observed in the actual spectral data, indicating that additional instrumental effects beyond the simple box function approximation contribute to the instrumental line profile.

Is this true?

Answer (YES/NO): NO